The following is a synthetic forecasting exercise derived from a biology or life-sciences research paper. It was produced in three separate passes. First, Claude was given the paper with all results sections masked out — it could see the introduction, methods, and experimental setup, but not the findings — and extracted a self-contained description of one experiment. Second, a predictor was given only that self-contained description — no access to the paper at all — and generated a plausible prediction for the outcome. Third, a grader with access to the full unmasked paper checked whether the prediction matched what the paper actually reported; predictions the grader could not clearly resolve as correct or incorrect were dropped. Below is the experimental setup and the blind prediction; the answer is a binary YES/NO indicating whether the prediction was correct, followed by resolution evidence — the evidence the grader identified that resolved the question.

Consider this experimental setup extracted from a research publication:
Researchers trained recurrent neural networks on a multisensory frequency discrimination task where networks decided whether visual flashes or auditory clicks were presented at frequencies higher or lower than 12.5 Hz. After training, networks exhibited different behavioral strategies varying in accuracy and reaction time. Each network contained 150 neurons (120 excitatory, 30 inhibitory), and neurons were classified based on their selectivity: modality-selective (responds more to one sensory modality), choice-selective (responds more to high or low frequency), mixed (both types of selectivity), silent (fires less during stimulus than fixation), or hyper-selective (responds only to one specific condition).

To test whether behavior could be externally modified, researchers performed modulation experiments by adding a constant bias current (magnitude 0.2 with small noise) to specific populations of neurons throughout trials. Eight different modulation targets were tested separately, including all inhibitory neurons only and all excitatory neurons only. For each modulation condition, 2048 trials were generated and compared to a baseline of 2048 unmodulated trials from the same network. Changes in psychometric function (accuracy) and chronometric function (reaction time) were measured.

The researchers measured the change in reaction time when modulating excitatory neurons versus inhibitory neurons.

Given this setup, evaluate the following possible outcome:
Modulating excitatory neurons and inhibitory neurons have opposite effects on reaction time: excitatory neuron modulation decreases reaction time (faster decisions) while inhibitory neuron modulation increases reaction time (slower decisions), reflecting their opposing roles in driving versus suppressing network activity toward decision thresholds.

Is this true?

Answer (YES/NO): YES